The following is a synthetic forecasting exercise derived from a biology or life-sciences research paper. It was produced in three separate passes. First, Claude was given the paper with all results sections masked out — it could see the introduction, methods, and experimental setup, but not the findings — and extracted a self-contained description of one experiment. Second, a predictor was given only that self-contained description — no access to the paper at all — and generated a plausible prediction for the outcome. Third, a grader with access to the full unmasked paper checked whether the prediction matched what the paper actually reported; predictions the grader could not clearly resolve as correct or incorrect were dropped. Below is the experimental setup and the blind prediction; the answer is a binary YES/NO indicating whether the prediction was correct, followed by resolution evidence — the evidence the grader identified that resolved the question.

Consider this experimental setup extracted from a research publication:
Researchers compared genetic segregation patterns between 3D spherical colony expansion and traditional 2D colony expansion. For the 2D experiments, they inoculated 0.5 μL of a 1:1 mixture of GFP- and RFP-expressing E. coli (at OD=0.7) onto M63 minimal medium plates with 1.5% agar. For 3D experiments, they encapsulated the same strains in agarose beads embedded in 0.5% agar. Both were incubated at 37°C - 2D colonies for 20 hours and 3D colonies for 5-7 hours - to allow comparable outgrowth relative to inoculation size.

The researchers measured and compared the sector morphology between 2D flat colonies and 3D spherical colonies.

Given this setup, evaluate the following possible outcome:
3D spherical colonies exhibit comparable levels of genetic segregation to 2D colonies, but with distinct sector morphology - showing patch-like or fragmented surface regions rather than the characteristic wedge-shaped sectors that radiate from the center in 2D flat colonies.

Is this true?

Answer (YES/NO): YES